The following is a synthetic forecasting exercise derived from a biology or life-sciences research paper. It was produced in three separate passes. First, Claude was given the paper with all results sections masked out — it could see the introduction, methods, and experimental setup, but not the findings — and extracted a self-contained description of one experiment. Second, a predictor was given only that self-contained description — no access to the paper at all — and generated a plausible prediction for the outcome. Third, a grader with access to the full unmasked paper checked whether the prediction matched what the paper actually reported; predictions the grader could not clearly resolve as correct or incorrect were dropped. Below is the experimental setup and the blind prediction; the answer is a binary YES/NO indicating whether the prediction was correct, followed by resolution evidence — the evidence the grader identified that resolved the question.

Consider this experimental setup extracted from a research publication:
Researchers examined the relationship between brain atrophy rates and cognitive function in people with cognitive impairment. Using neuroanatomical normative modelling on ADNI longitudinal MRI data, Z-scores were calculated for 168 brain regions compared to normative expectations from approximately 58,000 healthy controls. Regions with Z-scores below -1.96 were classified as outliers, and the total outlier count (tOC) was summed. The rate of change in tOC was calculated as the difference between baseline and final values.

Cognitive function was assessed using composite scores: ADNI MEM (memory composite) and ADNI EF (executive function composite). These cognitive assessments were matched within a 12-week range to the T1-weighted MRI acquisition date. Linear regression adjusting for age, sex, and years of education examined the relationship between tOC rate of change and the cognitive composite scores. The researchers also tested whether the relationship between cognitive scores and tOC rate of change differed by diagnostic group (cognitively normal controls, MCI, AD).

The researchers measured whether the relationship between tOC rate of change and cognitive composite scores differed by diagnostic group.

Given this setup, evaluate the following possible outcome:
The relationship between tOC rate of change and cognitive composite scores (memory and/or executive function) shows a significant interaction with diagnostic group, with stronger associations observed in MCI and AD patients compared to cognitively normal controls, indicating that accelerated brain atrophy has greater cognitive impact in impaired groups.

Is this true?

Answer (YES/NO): NO